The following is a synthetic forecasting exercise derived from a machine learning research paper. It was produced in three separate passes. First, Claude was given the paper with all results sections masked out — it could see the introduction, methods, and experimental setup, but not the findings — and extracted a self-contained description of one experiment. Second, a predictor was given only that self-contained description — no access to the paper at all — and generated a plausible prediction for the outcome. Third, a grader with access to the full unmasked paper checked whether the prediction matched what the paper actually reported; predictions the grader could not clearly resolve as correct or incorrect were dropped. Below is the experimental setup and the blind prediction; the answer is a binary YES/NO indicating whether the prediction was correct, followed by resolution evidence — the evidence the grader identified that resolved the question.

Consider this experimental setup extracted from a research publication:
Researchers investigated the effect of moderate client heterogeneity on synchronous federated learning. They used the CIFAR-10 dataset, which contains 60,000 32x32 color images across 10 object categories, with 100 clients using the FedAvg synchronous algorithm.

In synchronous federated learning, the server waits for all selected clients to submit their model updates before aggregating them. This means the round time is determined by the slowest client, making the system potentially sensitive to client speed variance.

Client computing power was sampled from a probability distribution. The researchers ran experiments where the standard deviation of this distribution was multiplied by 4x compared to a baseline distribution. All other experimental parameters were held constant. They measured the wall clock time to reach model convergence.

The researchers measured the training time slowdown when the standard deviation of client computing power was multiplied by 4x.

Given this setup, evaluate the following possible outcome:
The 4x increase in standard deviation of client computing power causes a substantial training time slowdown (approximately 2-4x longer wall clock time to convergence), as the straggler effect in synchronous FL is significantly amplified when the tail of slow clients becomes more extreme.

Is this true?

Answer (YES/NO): NO